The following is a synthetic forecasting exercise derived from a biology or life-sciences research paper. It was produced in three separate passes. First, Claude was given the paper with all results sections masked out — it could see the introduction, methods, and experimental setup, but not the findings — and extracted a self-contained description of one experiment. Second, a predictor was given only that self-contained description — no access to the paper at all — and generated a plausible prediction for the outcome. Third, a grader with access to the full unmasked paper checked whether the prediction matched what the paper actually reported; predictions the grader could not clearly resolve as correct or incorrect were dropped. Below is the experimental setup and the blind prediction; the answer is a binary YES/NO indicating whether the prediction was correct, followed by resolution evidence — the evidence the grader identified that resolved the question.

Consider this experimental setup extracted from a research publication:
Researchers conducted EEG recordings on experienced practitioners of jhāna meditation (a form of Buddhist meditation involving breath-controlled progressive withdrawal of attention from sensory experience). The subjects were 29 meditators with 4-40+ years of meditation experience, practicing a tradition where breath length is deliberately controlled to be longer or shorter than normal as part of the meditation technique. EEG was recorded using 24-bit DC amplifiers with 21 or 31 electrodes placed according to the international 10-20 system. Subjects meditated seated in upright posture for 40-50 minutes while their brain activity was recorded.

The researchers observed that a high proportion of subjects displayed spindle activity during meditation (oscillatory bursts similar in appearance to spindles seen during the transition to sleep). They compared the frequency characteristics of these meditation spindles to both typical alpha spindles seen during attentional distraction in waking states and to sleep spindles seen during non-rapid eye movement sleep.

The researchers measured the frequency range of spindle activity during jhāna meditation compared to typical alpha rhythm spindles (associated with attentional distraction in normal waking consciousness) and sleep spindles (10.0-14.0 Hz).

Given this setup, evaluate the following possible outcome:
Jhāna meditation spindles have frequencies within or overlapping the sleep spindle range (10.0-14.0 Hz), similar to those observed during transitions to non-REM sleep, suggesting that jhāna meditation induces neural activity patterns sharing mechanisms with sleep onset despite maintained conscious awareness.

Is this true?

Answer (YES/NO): NO